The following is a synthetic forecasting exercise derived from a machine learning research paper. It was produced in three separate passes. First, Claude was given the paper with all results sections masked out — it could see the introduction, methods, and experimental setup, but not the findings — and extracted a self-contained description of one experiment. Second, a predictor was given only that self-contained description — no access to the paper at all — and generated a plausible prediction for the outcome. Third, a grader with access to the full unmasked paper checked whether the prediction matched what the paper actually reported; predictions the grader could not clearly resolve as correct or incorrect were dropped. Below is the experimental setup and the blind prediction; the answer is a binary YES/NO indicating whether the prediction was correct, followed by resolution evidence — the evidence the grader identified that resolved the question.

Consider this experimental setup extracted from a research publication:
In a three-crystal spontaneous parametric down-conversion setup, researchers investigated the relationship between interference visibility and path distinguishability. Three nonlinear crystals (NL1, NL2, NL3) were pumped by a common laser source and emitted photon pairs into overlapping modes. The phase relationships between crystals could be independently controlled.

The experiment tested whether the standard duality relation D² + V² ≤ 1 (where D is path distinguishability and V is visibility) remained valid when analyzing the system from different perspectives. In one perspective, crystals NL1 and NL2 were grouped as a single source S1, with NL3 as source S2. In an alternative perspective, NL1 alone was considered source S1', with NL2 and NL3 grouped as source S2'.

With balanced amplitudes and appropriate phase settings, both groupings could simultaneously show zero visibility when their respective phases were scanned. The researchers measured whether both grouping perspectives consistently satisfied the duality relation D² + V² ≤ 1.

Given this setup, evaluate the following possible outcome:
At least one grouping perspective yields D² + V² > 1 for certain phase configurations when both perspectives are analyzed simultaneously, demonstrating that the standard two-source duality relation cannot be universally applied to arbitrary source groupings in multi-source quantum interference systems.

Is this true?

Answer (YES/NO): NO